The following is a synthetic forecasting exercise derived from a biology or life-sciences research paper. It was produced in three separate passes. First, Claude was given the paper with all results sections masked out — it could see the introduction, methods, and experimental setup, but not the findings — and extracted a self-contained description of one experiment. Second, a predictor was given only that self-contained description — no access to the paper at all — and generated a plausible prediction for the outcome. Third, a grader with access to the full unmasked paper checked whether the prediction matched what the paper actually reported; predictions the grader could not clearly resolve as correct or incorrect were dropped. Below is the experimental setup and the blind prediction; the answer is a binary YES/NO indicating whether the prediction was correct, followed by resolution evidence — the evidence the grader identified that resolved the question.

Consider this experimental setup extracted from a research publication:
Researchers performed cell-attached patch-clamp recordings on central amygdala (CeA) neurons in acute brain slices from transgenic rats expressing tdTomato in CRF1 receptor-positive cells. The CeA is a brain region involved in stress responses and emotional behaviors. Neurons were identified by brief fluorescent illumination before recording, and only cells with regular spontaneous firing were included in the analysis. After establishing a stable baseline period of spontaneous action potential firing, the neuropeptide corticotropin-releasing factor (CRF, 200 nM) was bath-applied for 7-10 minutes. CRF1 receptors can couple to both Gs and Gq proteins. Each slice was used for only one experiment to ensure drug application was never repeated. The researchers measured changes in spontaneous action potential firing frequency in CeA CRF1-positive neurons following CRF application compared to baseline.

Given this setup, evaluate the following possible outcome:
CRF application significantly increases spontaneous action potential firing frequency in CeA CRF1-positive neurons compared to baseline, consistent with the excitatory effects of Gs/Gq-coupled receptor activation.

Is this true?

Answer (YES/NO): YES